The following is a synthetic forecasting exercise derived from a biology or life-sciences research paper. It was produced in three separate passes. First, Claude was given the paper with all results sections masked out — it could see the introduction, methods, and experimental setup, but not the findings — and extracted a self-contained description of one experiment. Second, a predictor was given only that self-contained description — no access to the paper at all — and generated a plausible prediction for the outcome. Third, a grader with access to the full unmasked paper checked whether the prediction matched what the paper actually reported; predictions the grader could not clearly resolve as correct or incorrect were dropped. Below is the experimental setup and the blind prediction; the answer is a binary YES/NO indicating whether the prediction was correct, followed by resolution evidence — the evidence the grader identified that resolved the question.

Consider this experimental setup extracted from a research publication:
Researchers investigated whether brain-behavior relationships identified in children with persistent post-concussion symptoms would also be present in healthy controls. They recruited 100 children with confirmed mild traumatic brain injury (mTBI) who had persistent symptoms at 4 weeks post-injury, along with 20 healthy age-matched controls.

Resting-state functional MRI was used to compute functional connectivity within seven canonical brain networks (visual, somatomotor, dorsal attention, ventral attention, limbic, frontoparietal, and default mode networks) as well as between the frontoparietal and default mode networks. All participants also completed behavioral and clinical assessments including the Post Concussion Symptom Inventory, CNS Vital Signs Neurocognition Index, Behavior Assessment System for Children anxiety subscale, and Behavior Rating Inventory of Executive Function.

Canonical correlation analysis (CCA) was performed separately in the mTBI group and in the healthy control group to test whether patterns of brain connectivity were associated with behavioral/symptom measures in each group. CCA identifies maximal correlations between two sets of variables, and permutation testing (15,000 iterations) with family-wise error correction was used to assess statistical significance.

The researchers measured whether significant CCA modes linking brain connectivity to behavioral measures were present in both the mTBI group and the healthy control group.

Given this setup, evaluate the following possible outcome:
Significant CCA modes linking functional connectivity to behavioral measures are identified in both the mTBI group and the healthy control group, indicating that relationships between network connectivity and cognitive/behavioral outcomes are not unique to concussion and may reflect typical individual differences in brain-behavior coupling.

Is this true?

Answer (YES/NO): NO